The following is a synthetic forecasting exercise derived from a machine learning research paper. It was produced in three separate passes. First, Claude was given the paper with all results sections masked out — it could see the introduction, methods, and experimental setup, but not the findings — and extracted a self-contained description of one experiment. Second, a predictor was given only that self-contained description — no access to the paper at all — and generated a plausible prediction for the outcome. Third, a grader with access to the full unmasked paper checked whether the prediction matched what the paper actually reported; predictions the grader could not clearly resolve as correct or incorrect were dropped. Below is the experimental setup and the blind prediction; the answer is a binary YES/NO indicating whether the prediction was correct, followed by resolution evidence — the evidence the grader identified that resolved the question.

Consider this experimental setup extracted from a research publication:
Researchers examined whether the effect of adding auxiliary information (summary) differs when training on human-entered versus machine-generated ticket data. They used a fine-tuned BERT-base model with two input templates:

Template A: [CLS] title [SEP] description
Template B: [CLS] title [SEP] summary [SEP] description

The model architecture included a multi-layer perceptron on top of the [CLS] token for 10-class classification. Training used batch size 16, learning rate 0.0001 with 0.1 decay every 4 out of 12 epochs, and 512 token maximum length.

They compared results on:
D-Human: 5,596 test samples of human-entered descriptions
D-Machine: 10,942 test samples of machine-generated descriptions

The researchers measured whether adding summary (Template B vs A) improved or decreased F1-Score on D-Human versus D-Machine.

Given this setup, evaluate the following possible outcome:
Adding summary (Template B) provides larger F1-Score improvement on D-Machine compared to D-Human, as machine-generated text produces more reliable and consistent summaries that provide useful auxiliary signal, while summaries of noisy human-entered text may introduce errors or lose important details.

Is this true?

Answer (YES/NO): YES